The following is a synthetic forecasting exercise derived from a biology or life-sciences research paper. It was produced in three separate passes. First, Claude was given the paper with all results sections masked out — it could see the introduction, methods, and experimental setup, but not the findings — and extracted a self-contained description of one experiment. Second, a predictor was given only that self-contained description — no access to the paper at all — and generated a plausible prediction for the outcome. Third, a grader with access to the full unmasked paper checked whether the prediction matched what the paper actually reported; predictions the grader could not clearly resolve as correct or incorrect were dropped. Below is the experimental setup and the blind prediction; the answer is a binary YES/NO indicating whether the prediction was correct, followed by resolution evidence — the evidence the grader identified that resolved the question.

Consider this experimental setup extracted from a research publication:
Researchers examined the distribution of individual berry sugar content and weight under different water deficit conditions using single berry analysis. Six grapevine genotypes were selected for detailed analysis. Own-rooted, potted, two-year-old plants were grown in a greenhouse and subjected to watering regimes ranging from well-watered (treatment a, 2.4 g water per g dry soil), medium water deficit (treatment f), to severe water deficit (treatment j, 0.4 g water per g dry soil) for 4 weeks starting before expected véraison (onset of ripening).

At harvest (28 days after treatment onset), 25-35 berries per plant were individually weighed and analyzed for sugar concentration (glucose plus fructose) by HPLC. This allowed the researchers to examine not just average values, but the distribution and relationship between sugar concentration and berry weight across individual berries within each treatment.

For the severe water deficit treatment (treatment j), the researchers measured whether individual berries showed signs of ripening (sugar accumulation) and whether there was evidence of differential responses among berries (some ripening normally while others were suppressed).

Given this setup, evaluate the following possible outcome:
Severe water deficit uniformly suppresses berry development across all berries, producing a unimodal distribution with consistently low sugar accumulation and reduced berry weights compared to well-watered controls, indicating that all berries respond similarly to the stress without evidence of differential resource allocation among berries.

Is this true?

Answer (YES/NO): YES